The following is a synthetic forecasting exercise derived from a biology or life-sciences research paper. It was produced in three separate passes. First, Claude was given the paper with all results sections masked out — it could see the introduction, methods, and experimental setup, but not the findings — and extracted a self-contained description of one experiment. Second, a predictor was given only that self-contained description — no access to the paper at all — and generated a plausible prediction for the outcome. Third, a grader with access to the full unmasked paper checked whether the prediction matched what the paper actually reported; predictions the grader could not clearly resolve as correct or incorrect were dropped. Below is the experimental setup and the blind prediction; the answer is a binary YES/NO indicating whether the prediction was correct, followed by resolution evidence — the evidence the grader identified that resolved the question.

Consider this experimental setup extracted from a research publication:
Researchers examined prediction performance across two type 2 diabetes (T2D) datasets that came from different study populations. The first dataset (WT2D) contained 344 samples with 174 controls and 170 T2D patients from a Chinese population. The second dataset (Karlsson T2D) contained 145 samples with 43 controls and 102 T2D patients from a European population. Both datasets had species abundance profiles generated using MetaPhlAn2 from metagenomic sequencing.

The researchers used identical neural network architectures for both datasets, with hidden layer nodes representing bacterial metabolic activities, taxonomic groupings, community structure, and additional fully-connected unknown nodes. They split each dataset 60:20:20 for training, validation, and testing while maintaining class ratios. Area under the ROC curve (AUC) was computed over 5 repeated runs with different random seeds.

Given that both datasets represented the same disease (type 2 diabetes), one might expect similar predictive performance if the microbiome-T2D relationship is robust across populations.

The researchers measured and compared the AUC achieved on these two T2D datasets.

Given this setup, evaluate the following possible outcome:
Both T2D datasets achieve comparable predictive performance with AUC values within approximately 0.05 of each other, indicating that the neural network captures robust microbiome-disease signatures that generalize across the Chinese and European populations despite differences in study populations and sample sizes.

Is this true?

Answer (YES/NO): NO